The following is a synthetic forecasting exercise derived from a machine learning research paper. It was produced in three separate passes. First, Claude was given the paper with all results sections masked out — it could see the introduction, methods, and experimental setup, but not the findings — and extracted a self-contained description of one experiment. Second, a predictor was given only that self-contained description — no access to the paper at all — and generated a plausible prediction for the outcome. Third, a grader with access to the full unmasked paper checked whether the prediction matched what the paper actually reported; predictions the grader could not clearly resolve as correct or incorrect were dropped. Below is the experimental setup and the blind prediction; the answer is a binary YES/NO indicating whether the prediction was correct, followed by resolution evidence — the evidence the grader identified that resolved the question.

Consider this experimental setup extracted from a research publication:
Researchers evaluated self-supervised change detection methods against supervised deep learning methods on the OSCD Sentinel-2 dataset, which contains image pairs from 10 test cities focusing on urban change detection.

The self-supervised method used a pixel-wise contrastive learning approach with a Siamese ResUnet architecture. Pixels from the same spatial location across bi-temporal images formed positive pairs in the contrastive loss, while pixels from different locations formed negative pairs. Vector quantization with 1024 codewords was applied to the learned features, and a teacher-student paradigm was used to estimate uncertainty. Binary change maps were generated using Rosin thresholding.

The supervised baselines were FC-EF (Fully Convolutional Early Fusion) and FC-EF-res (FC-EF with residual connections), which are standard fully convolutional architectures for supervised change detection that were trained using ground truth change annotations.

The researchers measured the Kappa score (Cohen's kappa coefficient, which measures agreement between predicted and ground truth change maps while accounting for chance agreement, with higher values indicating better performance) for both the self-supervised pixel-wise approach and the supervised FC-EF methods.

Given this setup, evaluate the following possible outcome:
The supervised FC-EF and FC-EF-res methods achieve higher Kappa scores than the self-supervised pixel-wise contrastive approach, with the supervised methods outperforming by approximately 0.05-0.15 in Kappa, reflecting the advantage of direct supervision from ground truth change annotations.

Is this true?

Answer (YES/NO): NO